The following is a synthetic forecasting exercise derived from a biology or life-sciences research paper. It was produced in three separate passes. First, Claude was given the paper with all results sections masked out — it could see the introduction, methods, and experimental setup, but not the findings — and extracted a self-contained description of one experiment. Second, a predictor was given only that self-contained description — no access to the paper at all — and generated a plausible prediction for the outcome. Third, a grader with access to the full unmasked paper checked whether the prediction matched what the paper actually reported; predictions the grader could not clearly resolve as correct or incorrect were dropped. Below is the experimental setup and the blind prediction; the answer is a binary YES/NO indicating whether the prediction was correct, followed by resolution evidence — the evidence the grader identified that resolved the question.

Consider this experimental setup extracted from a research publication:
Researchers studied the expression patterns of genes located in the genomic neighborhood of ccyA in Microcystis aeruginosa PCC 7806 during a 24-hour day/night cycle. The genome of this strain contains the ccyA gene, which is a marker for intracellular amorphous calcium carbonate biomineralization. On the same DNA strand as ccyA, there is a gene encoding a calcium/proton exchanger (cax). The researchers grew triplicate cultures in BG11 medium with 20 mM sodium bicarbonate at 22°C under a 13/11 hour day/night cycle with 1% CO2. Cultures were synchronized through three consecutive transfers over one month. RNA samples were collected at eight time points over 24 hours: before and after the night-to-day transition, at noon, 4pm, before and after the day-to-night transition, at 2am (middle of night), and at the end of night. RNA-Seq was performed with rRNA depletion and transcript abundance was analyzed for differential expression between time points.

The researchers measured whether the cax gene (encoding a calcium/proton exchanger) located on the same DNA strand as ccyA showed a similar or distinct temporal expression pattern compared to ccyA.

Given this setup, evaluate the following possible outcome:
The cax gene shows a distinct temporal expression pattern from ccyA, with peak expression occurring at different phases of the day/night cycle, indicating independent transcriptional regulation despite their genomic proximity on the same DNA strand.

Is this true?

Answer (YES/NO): NO